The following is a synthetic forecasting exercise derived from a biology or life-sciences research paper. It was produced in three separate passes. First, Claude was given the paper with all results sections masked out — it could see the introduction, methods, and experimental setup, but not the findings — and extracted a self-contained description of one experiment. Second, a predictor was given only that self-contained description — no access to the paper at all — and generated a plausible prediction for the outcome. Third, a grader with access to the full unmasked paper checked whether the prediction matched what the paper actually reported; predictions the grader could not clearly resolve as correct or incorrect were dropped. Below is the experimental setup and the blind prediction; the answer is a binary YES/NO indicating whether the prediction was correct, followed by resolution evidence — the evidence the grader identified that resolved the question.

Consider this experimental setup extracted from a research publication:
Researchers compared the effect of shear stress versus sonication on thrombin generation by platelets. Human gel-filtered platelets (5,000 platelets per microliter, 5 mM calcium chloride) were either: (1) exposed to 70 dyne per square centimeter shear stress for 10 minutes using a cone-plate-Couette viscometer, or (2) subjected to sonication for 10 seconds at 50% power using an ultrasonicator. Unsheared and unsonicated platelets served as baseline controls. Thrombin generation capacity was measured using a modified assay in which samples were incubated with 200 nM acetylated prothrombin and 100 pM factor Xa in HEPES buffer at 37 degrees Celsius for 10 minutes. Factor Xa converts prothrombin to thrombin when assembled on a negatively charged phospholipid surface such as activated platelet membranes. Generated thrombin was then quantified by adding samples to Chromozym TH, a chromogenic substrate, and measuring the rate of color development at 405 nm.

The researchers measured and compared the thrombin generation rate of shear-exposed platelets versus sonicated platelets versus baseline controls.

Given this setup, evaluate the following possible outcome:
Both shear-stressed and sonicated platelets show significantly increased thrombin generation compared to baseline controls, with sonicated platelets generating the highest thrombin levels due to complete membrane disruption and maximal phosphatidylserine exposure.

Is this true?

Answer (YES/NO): YES